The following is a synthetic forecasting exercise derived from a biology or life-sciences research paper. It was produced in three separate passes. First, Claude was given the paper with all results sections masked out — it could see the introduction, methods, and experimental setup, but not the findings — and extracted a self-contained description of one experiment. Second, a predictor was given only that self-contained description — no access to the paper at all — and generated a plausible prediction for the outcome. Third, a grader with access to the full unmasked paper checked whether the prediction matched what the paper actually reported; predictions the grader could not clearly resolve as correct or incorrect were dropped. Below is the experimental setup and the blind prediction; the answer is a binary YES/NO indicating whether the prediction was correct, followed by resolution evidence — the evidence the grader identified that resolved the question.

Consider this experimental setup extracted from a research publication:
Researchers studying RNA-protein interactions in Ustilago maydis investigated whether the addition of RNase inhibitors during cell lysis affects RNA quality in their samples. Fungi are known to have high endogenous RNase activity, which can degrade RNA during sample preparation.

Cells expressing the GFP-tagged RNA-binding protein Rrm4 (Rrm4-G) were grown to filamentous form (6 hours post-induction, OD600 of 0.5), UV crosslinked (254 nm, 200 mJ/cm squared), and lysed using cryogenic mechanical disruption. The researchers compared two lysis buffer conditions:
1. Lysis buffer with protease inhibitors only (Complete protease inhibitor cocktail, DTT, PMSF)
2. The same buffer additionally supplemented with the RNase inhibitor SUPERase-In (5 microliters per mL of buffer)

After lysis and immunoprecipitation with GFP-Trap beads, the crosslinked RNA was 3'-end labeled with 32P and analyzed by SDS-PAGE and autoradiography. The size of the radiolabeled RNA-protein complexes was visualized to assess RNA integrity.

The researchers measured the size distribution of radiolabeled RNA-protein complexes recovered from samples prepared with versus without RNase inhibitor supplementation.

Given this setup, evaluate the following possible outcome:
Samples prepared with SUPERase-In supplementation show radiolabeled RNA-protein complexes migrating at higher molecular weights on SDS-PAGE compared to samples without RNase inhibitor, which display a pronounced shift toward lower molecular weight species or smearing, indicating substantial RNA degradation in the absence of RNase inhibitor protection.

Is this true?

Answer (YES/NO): NO